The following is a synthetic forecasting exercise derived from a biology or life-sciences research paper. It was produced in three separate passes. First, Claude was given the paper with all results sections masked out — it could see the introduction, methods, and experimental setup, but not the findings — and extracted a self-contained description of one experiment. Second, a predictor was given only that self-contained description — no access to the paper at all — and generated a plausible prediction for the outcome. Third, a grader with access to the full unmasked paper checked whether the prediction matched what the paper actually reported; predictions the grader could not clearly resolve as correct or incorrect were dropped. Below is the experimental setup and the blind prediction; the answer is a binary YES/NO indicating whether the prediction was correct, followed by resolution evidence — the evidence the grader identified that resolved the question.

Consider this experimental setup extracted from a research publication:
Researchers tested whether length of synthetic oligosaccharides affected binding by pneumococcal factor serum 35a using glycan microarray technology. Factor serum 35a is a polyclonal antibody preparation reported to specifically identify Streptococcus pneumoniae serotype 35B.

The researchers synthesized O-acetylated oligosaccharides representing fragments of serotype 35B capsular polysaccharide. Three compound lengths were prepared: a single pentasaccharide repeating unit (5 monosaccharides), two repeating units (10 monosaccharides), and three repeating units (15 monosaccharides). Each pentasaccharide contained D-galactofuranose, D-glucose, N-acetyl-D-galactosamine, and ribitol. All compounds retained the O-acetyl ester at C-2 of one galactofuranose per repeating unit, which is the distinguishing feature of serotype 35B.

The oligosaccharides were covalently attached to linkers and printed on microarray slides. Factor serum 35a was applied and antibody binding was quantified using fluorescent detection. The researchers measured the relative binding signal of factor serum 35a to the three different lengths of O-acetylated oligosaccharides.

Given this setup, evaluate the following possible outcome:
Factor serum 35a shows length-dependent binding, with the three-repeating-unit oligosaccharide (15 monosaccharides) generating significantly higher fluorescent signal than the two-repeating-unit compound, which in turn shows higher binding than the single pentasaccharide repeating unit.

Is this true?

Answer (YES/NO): YES